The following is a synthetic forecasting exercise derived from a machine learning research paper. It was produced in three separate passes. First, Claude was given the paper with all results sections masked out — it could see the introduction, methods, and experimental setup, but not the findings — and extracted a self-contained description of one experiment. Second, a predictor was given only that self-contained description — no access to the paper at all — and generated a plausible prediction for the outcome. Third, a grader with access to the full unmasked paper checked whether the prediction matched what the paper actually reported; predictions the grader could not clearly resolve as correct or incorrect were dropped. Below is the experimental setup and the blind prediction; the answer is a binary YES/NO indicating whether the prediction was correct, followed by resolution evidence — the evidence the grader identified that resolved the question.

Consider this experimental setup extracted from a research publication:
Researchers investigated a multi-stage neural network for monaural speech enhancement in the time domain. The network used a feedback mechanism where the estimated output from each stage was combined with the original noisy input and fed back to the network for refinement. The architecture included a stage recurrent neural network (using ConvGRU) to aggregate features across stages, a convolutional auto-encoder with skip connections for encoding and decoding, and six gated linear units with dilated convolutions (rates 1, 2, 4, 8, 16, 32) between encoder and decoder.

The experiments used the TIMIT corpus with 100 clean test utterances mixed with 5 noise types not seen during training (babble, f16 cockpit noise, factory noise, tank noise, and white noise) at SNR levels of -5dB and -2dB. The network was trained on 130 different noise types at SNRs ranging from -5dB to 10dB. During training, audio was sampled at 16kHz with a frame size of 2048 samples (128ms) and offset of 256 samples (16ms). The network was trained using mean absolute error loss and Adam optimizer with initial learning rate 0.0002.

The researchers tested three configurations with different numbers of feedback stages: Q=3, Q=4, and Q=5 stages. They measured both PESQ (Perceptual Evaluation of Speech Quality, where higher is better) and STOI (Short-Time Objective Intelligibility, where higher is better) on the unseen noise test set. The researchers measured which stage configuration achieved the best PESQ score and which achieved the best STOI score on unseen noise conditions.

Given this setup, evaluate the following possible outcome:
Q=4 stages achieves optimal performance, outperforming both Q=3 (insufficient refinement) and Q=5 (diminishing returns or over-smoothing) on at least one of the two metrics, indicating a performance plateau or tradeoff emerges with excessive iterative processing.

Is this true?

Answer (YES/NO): NO